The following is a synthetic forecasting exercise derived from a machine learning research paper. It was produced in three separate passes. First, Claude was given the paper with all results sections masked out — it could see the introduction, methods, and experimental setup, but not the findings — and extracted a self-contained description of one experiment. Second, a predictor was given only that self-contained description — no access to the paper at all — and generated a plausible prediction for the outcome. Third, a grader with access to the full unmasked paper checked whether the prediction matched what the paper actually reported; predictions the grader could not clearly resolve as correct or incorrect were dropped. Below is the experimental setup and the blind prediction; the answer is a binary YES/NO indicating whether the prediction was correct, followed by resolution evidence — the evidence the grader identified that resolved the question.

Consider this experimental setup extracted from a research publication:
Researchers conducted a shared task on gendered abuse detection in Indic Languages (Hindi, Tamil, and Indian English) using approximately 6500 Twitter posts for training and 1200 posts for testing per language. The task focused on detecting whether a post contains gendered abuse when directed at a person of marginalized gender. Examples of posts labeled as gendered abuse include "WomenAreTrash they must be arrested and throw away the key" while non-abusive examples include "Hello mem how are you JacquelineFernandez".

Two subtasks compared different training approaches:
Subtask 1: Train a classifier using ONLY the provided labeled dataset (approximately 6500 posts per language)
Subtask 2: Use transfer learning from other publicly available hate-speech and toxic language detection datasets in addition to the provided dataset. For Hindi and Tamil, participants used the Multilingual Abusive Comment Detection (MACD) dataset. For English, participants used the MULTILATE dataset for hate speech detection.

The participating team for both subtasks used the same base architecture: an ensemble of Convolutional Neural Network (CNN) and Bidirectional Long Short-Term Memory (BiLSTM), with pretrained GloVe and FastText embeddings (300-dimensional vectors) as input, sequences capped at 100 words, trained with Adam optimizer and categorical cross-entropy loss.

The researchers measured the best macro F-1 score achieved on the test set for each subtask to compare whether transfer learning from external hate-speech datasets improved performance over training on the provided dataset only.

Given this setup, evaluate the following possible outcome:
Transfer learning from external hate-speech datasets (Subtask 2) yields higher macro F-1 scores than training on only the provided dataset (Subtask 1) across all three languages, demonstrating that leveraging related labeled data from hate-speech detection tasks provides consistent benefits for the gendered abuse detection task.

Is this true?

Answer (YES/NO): NO